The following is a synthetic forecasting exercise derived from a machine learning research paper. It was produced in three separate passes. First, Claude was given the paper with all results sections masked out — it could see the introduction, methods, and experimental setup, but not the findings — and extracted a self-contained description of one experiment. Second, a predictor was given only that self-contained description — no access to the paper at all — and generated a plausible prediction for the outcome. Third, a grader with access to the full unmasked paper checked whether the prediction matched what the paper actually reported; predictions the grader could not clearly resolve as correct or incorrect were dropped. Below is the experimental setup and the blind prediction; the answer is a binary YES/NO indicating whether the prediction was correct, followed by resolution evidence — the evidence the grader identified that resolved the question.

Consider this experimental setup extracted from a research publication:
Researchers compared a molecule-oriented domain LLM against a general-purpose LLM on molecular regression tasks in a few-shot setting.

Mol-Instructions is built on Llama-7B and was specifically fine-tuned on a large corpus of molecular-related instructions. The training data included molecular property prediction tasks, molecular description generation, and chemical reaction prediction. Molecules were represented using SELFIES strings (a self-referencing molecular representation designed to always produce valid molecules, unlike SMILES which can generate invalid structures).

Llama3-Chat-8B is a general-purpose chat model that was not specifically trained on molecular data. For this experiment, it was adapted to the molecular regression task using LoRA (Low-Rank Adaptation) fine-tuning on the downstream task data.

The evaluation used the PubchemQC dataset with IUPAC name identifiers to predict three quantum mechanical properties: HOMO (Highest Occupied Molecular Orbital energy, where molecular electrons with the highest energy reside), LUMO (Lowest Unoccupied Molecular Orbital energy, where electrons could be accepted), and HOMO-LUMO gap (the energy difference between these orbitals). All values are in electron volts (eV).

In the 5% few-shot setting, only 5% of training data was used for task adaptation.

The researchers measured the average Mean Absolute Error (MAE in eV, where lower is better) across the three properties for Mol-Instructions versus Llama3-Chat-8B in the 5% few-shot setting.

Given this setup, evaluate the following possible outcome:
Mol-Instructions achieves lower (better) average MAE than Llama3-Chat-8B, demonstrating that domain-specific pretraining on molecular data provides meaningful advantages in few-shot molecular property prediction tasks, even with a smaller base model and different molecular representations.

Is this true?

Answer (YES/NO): NO